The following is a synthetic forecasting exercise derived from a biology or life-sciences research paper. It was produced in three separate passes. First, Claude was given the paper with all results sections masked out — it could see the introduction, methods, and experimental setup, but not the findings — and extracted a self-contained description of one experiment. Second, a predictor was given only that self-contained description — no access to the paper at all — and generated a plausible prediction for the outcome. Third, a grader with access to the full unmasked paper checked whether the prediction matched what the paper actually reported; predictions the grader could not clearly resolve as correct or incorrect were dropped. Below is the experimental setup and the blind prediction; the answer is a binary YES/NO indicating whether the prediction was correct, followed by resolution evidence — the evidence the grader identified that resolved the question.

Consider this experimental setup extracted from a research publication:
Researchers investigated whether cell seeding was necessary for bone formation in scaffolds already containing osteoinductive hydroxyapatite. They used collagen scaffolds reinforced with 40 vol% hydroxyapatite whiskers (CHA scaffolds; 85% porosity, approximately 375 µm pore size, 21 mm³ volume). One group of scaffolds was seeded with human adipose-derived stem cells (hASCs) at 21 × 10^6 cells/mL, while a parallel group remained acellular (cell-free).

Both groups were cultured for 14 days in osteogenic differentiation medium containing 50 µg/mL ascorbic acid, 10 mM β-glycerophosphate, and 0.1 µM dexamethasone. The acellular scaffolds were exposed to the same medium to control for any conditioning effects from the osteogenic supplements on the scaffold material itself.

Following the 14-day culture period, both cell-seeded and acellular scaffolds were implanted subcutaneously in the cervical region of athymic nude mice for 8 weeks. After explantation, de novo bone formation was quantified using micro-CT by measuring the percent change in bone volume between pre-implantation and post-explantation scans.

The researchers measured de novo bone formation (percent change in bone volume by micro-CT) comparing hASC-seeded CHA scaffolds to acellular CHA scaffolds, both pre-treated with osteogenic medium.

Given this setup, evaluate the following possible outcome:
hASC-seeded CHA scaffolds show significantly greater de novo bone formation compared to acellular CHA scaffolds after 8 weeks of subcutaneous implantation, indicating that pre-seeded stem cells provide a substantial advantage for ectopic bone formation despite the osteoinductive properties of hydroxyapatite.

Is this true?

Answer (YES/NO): NO